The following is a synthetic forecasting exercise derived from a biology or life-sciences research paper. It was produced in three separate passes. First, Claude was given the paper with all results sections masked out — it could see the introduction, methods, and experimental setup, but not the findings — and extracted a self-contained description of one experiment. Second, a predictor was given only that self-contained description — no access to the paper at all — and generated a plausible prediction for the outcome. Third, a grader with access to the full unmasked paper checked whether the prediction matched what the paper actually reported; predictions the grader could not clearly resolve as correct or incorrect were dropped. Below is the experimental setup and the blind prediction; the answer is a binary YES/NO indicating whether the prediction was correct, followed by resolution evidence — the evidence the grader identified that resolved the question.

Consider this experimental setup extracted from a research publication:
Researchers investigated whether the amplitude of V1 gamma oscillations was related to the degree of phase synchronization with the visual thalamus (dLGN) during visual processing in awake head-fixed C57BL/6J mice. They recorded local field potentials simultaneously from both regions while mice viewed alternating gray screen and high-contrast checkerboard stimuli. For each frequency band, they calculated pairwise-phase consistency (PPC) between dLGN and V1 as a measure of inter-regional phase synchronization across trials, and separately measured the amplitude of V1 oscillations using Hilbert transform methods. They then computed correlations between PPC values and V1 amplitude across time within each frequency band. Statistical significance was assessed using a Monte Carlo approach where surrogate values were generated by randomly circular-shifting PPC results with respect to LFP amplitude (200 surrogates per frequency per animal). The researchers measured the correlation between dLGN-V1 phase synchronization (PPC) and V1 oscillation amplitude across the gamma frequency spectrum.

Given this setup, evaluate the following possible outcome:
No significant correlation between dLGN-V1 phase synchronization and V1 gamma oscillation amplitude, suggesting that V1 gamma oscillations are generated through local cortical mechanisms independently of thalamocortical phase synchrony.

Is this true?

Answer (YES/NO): NO